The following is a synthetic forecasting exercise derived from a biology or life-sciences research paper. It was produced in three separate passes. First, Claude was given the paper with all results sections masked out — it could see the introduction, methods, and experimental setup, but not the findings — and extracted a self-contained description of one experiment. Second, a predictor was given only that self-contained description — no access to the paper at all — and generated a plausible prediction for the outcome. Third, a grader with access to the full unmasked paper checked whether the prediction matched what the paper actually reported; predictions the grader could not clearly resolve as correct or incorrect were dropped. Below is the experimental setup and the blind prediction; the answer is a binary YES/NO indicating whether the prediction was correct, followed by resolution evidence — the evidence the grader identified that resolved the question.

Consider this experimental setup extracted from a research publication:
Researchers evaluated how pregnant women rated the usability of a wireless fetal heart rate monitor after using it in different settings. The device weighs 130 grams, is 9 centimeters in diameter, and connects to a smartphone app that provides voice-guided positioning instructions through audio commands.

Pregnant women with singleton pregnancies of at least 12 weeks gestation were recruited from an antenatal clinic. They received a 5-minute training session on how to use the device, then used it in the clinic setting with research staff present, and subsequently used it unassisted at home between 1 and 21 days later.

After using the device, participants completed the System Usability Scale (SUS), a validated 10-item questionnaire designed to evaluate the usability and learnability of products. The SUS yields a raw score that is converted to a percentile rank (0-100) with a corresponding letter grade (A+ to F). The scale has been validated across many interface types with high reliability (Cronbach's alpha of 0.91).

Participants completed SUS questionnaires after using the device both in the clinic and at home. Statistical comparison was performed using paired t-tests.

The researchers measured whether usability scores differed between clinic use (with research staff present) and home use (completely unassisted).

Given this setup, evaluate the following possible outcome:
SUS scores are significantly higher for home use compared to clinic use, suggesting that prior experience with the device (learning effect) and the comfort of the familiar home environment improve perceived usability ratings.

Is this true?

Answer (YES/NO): NO